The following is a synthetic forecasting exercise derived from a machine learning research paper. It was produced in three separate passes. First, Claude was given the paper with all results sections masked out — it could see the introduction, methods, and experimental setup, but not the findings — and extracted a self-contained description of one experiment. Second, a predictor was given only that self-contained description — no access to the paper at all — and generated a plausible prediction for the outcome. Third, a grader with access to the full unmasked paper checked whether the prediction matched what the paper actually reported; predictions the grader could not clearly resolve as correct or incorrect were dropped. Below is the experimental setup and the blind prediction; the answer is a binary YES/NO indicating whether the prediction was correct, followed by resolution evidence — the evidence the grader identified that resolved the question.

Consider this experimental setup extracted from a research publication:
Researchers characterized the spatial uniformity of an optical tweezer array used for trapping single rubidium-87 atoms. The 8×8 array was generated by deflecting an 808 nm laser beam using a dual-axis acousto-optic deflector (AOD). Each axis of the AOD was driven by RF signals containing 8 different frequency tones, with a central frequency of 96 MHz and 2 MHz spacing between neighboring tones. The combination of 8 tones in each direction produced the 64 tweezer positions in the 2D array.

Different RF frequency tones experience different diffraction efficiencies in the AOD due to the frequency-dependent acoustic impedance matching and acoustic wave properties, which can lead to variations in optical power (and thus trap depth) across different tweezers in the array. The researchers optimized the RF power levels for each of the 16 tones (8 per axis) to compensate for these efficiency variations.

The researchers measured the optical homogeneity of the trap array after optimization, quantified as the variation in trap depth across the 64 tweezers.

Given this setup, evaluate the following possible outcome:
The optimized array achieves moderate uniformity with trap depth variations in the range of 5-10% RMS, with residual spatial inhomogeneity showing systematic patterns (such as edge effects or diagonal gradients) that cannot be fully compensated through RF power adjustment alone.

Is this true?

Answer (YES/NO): NO